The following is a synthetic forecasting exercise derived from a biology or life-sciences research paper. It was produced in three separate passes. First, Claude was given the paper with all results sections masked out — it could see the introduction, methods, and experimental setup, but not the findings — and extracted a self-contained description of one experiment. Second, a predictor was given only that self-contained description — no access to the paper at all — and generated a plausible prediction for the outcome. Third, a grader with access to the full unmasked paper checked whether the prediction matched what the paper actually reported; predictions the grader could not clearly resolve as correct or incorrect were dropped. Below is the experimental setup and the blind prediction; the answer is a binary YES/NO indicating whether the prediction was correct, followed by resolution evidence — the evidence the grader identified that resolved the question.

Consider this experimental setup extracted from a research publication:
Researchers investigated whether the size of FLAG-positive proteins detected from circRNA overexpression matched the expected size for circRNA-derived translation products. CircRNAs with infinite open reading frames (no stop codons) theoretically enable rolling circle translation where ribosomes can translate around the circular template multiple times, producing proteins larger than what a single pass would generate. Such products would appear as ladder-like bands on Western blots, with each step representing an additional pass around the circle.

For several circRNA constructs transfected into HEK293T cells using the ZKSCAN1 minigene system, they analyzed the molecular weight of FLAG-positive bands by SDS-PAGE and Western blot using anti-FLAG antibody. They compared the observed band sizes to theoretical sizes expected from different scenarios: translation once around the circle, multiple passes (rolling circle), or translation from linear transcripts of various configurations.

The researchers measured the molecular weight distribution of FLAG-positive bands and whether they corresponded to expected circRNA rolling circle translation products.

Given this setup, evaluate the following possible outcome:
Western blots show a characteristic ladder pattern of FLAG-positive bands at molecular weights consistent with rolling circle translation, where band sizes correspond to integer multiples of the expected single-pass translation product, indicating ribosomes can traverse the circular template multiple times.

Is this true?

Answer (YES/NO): NO